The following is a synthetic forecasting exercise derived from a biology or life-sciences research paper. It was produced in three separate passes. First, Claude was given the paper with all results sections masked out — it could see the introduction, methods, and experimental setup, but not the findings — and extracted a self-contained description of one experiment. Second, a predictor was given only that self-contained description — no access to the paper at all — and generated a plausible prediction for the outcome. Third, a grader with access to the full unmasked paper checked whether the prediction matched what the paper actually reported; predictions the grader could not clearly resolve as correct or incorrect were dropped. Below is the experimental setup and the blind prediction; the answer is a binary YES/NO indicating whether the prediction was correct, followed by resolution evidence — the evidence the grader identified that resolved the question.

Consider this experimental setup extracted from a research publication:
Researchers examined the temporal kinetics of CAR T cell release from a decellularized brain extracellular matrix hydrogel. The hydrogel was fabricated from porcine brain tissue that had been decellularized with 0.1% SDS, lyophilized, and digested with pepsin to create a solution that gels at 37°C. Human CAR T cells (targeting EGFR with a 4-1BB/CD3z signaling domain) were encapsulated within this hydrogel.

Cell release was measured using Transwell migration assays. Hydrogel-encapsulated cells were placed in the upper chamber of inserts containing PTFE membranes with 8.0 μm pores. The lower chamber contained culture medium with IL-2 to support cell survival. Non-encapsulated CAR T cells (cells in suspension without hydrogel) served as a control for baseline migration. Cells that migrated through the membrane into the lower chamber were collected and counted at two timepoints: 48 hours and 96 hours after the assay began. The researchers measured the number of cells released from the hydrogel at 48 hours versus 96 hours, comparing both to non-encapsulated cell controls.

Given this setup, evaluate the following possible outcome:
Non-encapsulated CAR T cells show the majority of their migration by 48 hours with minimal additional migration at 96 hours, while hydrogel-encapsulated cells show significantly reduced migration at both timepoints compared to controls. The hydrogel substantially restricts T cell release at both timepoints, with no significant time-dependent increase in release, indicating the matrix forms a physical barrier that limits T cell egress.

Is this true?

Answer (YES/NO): NO